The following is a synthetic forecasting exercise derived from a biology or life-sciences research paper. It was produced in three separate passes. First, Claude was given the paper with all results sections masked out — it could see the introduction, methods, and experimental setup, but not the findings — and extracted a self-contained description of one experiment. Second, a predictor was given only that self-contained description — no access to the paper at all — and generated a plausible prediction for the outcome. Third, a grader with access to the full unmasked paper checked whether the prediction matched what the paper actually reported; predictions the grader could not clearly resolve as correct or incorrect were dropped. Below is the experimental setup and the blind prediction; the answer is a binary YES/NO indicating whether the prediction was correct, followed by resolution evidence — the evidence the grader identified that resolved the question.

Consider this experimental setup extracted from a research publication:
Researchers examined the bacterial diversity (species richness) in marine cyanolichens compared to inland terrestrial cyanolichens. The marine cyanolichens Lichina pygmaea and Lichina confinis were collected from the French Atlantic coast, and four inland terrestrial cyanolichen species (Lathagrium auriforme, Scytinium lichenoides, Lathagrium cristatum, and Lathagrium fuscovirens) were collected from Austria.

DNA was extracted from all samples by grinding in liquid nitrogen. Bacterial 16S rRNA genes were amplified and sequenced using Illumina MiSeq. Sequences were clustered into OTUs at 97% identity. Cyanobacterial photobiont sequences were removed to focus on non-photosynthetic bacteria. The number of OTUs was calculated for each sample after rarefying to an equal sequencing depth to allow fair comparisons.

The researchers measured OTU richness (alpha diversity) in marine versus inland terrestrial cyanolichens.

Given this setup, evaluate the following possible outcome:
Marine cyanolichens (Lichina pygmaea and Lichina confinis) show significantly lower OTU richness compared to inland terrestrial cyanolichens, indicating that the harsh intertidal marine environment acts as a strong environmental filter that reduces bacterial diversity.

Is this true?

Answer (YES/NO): YES